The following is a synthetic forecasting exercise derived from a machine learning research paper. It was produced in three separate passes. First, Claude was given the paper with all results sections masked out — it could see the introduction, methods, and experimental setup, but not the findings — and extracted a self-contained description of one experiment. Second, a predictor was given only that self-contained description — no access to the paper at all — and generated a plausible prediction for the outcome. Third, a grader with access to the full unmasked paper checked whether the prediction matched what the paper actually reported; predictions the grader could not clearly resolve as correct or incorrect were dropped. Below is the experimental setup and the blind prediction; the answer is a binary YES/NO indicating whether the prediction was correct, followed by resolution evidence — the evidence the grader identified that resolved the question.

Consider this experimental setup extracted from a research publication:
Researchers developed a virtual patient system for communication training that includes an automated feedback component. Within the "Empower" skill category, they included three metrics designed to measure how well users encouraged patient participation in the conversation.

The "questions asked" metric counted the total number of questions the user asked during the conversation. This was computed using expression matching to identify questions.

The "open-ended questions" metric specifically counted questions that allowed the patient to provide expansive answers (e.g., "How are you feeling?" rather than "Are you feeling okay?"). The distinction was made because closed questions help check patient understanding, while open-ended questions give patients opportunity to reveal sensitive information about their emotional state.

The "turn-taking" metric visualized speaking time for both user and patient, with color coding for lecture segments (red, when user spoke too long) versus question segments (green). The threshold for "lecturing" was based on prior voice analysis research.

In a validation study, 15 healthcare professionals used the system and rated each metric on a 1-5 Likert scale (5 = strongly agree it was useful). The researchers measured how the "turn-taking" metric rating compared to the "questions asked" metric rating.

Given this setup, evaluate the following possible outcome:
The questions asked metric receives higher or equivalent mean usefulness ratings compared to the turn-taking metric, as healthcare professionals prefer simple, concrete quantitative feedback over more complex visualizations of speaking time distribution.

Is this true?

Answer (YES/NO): NO